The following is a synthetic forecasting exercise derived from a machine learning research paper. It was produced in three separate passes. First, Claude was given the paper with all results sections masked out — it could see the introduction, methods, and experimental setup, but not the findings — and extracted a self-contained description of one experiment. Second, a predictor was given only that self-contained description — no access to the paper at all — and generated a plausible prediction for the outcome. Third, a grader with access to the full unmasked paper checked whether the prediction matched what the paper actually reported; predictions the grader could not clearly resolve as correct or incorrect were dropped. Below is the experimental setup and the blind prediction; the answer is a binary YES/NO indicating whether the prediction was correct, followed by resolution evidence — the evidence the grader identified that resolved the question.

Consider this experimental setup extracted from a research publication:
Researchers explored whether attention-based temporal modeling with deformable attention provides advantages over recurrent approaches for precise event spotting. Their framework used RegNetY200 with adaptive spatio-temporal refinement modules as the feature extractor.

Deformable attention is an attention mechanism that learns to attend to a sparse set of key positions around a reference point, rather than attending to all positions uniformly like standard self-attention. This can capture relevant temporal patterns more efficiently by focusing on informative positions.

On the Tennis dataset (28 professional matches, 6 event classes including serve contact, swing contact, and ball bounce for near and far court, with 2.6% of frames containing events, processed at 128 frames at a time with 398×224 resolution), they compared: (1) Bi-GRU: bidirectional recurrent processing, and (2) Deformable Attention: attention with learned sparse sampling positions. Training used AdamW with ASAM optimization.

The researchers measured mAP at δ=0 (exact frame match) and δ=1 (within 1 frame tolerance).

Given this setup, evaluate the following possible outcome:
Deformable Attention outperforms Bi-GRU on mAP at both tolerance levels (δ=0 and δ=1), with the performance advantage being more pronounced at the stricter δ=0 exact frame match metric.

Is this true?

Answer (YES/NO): NO